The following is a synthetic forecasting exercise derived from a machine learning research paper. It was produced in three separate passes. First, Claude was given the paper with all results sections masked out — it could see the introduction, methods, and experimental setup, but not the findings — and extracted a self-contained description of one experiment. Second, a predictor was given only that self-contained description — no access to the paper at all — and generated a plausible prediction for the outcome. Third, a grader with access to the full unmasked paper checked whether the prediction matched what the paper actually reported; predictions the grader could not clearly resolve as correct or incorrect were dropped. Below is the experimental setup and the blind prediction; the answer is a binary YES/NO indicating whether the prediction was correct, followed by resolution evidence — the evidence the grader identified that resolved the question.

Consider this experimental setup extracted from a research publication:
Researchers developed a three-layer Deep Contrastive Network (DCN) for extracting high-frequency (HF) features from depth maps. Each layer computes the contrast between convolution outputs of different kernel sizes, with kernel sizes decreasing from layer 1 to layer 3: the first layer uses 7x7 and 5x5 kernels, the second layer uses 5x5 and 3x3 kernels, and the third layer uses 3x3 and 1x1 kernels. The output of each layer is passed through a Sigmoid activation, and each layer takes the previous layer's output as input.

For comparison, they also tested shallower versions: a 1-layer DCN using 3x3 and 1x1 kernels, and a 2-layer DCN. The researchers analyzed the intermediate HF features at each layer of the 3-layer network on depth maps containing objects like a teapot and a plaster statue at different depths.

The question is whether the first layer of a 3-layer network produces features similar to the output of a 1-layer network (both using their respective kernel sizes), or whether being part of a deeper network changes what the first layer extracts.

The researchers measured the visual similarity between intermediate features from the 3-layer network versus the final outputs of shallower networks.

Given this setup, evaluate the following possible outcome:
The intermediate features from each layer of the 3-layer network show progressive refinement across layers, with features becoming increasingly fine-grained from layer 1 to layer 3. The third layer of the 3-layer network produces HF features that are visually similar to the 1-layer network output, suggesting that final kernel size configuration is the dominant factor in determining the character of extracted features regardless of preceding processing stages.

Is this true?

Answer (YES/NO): NO